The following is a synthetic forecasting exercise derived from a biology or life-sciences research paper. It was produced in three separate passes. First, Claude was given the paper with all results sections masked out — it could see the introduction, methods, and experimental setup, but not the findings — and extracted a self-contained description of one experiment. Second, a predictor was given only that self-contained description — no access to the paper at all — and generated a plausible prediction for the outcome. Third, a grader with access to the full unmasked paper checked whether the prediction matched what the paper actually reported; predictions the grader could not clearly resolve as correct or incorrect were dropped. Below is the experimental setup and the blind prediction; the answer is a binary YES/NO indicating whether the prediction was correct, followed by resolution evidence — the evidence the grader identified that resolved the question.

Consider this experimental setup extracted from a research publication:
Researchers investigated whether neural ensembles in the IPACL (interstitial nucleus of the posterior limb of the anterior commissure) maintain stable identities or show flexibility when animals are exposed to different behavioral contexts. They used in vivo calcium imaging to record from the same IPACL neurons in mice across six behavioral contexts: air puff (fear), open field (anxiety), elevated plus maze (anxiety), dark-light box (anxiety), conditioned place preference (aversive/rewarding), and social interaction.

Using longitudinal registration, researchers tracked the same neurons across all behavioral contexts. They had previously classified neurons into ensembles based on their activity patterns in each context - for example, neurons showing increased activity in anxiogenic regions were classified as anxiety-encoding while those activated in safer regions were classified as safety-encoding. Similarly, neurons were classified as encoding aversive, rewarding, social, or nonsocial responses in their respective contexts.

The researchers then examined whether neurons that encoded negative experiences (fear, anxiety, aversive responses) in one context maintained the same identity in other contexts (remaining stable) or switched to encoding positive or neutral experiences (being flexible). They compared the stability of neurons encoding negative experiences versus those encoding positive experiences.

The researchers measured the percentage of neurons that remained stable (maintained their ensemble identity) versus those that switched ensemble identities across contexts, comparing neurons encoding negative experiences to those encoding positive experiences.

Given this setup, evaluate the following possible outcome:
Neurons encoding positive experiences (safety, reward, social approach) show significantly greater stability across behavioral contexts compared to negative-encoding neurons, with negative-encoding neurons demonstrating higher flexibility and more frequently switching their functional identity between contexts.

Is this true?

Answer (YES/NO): NO